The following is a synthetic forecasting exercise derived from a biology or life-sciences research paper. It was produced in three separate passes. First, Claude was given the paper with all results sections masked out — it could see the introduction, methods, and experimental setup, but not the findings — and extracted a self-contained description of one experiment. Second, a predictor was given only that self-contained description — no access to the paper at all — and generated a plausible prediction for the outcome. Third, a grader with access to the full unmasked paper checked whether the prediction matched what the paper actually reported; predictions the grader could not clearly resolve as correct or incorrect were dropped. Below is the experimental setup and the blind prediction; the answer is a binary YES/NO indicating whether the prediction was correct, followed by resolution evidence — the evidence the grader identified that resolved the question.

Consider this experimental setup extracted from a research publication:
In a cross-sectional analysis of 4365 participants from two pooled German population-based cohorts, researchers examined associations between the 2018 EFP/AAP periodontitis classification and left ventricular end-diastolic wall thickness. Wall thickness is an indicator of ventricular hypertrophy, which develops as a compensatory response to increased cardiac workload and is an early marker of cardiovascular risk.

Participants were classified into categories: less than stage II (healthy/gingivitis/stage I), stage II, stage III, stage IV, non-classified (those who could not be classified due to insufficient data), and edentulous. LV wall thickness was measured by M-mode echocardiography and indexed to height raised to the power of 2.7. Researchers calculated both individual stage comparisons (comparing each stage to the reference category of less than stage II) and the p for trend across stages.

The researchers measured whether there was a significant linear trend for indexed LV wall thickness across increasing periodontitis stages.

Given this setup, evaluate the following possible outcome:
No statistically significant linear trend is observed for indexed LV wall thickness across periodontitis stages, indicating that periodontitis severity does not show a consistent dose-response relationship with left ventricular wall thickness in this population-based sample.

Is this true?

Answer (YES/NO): YES